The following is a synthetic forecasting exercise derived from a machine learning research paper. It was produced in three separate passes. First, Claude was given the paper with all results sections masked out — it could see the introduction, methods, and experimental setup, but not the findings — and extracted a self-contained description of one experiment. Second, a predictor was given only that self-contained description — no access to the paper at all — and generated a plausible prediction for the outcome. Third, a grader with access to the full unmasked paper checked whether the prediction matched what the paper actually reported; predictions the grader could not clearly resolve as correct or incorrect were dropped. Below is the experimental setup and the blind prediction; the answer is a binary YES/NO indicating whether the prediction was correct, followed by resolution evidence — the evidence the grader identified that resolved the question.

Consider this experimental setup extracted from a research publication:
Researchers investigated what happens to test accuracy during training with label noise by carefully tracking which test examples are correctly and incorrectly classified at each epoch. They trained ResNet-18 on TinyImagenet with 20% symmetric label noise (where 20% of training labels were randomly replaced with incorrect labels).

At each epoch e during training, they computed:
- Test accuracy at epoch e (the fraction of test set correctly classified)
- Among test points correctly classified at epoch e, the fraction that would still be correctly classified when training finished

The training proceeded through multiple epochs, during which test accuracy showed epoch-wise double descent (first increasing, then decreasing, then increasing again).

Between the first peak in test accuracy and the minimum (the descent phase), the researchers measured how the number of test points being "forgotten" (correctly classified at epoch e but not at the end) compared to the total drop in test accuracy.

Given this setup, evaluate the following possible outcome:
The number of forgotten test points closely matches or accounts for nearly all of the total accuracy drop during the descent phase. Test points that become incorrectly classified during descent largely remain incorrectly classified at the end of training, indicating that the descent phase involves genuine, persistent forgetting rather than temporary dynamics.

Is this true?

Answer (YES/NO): YES